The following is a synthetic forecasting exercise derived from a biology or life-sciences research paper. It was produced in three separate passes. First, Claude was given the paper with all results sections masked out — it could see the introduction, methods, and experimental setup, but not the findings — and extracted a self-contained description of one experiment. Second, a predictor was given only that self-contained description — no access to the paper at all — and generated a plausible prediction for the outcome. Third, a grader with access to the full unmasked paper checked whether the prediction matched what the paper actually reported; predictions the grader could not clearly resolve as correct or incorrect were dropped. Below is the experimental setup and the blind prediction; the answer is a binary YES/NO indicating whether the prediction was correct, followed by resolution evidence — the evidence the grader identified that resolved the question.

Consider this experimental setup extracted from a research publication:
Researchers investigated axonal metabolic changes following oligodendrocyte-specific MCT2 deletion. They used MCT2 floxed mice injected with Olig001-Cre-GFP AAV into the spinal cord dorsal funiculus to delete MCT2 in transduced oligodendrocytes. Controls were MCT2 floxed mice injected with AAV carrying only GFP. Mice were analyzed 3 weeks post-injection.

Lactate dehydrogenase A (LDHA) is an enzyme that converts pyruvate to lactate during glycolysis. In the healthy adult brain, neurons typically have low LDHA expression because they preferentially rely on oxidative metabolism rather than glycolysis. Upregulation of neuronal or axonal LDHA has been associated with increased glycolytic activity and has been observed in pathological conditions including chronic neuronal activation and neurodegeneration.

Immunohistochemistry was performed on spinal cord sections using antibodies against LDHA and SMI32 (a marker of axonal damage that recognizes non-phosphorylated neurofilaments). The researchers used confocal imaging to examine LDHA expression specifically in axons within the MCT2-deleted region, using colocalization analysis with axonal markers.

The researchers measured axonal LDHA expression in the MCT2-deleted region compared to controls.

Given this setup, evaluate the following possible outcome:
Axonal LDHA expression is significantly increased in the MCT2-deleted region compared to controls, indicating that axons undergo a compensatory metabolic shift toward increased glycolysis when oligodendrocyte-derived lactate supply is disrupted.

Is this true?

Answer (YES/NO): YES